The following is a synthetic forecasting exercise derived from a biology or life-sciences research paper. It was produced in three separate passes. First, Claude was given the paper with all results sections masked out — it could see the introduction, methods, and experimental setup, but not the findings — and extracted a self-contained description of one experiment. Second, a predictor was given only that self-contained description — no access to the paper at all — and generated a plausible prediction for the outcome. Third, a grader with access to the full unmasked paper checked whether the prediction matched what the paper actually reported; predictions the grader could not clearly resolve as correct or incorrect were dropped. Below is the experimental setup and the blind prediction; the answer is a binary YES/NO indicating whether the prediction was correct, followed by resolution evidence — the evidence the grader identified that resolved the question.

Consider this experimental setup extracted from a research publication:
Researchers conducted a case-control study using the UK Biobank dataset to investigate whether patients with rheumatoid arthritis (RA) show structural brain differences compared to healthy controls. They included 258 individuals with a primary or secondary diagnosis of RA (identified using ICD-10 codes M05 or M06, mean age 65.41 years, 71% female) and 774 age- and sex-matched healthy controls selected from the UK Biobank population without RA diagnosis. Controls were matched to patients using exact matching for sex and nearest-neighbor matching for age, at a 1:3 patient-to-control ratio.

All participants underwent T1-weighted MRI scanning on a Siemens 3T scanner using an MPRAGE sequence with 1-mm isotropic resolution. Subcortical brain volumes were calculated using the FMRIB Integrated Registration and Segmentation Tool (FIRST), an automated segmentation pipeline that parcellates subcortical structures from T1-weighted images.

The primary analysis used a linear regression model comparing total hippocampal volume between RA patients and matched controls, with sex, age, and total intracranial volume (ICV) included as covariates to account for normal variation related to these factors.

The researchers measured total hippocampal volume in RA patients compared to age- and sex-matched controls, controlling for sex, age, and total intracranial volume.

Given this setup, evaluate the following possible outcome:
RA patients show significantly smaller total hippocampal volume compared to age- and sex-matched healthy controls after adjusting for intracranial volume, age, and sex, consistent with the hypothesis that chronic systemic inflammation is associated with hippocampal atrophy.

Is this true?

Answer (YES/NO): NO